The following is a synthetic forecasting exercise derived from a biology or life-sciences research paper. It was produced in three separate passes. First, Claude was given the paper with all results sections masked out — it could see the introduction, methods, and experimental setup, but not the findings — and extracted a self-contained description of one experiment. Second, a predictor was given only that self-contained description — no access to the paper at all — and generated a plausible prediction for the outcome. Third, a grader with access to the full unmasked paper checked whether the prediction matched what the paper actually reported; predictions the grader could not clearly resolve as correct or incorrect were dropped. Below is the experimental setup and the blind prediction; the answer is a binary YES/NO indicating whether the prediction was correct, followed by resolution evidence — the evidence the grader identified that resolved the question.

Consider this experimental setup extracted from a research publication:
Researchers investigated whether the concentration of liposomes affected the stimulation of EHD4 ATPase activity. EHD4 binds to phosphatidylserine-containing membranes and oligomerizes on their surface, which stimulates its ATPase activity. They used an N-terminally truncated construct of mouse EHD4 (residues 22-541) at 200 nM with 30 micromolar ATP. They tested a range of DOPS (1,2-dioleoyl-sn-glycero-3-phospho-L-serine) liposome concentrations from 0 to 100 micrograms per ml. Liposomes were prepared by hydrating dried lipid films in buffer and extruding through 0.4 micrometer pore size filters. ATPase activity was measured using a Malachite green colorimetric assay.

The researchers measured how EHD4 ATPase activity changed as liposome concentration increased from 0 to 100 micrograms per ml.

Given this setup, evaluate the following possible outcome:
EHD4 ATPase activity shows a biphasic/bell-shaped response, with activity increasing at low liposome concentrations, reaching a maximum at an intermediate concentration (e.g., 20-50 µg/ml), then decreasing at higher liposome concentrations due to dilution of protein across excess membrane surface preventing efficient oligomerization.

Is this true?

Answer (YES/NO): YES